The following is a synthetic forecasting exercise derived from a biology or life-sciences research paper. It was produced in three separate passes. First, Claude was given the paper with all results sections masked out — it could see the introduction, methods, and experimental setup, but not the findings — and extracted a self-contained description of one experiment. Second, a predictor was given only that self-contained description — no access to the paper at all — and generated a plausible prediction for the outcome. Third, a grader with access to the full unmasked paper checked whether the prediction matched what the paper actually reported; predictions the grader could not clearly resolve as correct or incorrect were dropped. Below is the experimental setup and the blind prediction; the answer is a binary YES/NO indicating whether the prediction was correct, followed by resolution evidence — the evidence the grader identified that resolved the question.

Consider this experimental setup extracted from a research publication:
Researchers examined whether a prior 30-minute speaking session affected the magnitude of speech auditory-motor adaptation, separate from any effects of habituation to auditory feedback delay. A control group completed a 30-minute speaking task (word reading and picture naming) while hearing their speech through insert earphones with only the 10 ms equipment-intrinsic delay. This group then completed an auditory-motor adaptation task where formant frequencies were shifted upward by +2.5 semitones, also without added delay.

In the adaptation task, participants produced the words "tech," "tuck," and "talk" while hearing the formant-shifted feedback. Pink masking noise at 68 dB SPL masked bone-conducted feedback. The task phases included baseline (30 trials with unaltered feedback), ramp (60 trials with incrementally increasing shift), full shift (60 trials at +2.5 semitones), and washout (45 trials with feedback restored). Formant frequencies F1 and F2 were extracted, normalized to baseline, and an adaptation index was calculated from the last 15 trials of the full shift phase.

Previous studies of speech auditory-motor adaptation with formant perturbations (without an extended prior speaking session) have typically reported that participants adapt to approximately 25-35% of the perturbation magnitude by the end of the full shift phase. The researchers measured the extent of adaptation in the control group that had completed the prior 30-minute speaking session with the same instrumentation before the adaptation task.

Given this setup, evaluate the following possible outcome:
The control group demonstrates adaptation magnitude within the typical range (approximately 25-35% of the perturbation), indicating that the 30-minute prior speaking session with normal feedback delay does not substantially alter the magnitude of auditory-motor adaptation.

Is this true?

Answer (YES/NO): NO